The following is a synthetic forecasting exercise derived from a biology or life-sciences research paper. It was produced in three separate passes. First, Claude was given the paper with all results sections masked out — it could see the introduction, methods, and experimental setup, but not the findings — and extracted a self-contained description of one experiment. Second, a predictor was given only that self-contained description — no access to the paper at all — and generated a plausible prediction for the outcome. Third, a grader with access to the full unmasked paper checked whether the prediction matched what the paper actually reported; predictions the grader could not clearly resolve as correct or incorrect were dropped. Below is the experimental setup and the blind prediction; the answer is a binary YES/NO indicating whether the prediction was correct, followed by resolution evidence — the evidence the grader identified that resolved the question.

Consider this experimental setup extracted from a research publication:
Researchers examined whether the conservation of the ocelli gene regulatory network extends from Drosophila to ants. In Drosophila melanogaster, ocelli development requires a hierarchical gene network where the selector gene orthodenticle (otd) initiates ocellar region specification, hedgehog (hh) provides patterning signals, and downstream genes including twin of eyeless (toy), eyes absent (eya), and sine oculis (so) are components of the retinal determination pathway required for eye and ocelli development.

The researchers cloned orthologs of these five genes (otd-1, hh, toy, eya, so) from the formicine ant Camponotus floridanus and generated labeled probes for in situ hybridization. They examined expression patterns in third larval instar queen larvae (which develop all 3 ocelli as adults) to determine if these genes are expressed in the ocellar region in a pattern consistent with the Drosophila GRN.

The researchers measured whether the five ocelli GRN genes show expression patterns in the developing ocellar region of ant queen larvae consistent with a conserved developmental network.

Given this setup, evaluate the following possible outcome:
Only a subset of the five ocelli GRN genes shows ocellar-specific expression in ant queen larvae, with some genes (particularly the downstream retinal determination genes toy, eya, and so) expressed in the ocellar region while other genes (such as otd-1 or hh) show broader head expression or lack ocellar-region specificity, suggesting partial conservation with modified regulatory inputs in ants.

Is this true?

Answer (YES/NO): NO